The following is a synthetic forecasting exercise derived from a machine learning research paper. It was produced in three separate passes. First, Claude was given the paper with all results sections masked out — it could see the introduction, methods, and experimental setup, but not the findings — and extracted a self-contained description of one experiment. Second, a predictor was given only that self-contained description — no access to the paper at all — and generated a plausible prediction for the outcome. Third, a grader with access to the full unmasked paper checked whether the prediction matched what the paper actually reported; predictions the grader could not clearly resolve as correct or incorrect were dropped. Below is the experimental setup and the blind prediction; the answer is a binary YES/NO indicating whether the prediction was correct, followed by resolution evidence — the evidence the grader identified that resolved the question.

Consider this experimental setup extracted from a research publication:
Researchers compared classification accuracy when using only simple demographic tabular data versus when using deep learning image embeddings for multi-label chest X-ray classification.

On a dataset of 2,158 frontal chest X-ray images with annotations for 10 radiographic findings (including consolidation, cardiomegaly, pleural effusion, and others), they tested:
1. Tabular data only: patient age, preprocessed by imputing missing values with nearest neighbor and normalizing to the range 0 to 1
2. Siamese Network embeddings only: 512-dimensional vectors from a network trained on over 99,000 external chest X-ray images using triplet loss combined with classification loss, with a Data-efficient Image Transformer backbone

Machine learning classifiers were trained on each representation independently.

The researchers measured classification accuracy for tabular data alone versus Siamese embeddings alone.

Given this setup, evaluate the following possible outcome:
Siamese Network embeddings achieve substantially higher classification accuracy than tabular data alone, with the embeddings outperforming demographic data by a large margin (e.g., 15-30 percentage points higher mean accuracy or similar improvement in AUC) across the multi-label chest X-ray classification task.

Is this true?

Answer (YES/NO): NO